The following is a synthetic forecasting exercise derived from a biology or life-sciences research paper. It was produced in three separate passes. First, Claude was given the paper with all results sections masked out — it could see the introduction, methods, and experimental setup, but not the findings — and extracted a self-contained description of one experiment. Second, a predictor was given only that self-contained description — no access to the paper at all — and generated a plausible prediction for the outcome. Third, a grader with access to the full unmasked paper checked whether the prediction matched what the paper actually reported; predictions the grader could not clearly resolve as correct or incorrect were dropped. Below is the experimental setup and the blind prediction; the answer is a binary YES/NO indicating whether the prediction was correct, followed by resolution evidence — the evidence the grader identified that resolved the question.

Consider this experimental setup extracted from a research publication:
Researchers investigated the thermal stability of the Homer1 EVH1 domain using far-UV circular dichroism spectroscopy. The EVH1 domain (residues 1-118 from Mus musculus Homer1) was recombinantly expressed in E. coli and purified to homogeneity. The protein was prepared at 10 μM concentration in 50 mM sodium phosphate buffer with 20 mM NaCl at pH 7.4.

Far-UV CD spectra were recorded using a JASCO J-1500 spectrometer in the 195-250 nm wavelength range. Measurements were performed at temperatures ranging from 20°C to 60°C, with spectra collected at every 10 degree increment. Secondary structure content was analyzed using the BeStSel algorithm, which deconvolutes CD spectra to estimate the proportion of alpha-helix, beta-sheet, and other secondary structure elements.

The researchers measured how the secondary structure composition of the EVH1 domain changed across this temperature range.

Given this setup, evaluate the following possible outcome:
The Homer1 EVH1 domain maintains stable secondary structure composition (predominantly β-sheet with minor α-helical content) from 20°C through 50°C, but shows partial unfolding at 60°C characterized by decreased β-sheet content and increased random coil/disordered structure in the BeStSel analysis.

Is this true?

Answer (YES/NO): NO